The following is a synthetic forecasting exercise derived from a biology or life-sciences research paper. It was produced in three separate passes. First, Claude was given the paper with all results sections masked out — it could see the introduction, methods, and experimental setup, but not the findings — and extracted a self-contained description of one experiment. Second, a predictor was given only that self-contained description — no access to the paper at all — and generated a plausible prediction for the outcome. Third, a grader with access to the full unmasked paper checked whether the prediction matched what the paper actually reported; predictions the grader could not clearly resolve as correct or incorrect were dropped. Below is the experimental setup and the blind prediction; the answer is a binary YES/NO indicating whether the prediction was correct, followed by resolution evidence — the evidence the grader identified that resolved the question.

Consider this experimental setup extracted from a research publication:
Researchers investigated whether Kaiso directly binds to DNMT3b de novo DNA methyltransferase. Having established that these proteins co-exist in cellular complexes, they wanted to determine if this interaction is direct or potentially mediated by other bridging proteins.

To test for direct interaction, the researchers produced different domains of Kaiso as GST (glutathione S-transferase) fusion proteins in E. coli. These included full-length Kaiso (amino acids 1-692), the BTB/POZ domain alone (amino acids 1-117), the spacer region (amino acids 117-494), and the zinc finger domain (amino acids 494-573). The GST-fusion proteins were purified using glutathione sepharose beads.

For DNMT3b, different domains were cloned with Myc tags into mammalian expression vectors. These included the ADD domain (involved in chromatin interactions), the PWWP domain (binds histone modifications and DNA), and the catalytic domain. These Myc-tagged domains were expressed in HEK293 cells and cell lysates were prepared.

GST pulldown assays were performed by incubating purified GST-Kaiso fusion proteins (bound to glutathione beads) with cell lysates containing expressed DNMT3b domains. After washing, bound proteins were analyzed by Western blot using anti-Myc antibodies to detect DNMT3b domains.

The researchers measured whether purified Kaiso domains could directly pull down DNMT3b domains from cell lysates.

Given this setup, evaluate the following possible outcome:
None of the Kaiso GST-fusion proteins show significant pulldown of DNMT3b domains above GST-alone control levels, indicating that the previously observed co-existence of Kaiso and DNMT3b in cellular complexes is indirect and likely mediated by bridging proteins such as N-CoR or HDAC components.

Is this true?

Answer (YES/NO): YES